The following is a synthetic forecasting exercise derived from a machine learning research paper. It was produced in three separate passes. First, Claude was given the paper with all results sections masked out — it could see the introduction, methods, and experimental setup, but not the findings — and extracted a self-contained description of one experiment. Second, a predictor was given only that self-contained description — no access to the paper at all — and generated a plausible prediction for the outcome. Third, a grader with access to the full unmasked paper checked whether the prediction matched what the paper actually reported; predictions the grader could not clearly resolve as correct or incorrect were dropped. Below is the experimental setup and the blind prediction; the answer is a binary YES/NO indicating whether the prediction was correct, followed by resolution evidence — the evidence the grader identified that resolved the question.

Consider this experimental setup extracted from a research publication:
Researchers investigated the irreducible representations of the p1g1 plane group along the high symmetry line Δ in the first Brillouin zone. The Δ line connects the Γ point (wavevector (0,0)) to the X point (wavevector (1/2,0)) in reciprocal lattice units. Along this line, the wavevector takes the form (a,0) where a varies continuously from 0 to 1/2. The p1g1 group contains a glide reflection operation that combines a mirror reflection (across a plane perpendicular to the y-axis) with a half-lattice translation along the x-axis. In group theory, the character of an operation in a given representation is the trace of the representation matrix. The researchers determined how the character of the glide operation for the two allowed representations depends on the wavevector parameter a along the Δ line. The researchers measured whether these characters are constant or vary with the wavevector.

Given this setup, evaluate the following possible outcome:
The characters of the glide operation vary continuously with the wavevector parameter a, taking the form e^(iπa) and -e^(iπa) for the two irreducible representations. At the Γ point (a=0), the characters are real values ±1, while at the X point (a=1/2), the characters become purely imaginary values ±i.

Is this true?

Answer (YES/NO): YES